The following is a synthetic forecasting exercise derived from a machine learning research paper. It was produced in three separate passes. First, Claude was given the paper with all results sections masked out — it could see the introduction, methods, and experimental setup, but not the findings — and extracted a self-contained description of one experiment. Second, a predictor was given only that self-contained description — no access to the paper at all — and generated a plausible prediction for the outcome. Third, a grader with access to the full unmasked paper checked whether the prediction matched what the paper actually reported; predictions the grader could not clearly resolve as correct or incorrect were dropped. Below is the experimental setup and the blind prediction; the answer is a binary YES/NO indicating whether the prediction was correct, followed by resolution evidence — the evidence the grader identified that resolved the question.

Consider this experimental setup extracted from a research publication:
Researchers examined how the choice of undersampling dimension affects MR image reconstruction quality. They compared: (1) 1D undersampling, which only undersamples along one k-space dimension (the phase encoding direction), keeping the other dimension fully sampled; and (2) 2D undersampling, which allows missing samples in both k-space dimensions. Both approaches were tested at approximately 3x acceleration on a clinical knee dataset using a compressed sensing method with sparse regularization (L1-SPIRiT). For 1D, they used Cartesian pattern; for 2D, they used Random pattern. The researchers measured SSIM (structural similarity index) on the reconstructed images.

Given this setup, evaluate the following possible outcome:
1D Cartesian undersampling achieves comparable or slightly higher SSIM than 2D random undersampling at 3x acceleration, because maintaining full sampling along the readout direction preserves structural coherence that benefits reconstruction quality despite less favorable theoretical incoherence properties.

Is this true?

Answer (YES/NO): NO